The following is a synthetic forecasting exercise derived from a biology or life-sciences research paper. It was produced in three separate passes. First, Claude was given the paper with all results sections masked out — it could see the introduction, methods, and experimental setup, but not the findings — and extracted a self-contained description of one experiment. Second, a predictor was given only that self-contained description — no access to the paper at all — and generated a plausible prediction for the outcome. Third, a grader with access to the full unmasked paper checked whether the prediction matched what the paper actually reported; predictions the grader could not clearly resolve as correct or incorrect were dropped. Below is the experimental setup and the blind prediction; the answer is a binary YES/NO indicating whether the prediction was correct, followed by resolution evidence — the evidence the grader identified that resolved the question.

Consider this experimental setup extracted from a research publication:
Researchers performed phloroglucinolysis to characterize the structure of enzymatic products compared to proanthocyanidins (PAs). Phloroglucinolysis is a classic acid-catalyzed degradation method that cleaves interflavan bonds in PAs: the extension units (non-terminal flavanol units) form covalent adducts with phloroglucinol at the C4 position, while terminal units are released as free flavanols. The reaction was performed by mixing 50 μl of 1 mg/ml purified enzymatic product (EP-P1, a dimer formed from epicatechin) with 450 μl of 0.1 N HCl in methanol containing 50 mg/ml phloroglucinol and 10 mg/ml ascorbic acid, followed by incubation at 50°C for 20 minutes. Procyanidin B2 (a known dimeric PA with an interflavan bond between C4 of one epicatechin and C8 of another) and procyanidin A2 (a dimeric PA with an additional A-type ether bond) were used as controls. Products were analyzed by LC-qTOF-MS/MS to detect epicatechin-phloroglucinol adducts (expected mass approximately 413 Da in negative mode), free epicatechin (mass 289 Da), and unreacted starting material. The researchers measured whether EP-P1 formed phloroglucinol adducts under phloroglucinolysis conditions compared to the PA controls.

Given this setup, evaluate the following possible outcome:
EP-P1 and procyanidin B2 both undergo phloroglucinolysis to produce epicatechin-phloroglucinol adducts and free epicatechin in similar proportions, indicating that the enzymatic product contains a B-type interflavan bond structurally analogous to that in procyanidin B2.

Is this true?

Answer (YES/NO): NO